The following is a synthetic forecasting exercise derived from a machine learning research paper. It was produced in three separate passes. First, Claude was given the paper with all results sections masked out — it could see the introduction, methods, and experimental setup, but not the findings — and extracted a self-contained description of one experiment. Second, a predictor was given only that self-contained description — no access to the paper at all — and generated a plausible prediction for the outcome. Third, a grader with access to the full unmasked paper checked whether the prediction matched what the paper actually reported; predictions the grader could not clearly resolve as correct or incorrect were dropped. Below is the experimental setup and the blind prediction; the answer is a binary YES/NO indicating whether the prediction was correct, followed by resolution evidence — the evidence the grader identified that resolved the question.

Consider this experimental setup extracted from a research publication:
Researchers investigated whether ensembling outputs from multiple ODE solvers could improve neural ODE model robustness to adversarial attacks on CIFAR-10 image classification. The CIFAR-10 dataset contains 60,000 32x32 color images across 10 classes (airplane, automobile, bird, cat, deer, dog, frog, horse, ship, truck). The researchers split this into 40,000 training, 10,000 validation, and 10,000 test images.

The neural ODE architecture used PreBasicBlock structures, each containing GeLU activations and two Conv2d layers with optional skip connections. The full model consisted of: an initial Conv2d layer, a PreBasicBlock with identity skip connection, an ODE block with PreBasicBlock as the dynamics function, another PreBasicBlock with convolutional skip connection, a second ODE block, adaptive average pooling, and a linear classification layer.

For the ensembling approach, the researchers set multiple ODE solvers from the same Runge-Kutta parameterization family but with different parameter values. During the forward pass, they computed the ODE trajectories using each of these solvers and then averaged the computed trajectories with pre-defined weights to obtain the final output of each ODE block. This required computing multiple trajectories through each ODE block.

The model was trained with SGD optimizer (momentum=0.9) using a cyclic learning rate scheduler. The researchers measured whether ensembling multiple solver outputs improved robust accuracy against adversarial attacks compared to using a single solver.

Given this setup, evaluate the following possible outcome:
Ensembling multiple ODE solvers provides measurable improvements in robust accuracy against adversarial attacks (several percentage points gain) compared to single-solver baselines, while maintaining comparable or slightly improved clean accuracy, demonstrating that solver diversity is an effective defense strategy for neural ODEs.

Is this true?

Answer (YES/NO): NO